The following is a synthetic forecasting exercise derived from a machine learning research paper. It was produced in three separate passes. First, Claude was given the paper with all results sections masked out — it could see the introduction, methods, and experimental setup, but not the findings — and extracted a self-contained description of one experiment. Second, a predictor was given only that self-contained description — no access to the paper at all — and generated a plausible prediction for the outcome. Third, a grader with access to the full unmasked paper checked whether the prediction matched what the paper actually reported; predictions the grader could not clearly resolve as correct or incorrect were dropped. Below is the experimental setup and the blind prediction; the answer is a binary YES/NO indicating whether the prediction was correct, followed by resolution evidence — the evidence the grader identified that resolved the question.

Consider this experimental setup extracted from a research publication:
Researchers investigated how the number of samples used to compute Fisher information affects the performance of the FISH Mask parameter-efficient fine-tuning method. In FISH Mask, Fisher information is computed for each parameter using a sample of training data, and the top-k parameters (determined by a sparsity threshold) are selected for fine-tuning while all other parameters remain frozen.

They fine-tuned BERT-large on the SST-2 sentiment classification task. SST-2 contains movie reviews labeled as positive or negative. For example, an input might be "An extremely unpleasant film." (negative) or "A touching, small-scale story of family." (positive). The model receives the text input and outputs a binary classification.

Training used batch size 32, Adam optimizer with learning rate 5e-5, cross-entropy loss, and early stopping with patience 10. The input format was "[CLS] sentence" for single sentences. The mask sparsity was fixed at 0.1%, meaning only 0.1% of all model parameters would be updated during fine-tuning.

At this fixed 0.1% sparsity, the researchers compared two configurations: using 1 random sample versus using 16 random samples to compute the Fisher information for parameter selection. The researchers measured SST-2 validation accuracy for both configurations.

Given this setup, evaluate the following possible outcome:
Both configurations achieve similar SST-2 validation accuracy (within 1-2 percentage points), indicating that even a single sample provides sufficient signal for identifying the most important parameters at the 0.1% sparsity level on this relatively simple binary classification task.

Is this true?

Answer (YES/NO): YES